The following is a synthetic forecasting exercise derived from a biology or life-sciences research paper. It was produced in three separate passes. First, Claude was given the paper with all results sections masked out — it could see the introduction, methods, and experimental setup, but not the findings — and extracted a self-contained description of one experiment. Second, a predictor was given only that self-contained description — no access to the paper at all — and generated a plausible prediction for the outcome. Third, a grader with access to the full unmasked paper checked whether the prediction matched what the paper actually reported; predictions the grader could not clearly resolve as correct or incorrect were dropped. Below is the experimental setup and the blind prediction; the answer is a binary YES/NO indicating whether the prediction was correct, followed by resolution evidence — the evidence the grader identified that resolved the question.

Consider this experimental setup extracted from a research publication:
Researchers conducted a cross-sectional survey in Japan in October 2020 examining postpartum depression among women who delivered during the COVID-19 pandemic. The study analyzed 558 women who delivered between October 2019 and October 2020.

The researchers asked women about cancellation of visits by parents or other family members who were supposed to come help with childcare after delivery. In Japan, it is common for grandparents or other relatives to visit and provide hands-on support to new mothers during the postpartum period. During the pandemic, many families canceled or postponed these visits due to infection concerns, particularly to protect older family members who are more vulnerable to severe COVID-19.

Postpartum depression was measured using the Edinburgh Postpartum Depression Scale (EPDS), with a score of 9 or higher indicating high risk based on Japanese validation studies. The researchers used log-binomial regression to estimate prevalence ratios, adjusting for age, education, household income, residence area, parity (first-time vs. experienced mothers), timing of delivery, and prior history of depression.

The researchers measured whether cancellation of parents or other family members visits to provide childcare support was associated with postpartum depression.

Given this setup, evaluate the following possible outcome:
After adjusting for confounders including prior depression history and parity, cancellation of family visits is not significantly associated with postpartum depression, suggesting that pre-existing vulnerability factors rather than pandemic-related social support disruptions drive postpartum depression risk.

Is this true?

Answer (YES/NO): NO